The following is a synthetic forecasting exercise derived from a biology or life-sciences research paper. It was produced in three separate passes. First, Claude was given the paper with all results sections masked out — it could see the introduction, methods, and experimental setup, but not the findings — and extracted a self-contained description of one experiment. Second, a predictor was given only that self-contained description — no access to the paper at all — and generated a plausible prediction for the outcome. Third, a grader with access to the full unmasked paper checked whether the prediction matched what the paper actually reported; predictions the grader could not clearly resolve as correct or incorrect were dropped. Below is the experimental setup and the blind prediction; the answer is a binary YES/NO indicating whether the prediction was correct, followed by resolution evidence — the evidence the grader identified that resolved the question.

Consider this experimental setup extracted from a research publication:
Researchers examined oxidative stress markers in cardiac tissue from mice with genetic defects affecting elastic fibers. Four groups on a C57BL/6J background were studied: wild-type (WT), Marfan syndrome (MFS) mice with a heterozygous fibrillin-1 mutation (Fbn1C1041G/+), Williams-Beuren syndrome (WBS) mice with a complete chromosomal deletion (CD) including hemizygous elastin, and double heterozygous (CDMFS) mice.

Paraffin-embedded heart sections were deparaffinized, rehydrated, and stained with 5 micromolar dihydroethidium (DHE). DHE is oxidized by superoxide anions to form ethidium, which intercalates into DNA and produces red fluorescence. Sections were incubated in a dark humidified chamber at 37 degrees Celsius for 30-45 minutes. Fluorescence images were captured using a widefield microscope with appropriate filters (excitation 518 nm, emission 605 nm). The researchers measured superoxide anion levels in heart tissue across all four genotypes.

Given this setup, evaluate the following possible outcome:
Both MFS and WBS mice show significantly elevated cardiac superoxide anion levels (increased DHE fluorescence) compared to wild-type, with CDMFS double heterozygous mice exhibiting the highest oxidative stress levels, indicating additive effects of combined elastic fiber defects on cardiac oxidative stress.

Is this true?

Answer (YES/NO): NO